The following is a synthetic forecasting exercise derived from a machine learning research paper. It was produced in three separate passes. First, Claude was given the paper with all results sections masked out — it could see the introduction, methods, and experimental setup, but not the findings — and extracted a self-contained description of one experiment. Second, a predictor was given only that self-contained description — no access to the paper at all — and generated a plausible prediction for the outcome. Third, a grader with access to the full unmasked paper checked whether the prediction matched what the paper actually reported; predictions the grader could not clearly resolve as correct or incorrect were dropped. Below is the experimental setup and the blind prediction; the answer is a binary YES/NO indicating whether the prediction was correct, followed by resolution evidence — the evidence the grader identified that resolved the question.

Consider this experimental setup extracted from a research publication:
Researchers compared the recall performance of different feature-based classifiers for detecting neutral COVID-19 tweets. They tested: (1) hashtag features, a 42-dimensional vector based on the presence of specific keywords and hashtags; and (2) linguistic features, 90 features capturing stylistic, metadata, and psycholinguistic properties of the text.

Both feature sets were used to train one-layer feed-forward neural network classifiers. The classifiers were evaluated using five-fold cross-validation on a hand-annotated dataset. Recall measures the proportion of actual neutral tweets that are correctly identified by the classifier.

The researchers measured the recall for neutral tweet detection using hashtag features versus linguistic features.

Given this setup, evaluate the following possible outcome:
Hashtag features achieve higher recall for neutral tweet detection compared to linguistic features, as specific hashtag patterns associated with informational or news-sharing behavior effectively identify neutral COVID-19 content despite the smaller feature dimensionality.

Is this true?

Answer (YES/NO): YES